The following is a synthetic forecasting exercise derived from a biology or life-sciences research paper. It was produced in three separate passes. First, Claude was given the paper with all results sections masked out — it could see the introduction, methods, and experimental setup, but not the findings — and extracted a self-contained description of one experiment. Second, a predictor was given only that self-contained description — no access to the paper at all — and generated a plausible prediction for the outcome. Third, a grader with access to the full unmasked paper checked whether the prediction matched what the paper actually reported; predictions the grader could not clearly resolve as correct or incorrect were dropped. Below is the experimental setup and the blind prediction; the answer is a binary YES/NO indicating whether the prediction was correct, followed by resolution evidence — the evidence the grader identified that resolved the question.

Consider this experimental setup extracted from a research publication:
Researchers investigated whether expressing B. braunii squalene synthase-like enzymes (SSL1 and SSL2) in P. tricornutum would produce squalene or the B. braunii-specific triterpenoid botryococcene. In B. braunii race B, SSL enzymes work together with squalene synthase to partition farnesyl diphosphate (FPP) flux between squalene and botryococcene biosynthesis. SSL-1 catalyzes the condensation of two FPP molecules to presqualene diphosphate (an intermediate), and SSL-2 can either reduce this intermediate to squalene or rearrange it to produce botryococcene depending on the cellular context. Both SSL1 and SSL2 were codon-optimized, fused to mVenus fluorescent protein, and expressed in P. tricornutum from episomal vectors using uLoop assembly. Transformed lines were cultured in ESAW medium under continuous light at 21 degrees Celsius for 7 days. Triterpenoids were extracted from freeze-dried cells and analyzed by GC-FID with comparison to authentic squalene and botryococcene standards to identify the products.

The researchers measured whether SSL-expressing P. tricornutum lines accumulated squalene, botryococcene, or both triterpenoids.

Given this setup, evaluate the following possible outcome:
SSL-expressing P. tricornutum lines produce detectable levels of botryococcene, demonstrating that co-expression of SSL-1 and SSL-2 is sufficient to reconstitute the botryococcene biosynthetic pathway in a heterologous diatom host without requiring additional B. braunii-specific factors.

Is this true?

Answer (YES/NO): NO